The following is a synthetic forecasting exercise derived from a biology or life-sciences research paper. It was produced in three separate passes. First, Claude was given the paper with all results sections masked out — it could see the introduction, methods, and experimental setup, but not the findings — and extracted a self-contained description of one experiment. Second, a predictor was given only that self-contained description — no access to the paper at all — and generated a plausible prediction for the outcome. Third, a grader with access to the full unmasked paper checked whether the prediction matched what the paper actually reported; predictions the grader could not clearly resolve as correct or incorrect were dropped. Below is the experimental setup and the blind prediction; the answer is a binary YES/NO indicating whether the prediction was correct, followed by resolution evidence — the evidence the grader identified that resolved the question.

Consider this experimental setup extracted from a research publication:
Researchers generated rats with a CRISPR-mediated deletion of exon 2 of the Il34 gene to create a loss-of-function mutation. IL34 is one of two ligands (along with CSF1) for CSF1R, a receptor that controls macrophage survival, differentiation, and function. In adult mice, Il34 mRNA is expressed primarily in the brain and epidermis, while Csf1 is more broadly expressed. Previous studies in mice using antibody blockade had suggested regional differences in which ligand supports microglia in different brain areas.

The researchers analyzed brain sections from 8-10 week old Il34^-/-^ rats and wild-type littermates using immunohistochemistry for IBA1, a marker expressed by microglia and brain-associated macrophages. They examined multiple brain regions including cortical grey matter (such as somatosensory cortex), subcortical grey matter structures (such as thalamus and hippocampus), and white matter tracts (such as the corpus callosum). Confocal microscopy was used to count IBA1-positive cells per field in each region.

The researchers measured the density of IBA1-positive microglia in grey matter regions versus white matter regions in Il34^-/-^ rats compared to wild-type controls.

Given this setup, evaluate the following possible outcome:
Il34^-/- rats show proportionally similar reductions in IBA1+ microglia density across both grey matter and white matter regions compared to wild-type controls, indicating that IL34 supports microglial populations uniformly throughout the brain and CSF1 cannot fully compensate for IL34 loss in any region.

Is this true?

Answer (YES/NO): NO